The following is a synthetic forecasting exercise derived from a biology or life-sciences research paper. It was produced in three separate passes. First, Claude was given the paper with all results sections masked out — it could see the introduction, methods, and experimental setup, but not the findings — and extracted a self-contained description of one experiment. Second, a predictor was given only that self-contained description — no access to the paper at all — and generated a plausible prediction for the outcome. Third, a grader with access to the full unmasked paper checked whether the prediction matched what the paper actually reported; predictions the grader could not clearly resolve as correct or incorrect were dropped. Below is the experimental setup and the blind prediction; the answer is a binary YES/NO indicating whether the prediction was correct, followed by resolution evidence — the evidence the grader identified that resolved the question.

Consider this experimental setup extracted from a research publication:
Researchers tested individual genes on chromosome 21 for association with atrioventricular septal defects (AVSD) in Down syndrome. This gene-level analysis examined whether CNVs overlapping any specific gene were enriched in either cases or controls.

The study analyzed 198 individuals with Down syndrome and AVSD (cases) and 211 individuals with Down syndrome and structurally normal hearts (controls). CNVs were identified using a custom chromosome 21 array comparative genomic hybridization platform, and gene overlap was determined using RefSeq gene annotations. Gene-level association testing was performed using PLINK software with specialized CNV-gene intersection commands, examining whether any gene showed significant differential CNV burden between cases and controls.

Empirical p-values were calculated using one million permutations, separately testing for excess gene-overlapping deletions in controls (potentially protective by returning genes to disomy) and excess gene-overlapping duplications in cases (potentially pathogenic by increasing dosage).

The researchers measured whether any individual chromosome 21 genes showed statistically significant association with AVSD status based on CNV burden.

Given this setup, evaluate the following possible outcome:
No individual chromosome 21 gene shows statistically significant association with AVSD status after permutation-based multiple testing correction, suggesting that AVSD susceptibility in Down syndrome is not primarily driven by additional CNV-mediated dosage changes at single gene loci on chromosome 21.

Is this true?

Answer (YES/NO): YES